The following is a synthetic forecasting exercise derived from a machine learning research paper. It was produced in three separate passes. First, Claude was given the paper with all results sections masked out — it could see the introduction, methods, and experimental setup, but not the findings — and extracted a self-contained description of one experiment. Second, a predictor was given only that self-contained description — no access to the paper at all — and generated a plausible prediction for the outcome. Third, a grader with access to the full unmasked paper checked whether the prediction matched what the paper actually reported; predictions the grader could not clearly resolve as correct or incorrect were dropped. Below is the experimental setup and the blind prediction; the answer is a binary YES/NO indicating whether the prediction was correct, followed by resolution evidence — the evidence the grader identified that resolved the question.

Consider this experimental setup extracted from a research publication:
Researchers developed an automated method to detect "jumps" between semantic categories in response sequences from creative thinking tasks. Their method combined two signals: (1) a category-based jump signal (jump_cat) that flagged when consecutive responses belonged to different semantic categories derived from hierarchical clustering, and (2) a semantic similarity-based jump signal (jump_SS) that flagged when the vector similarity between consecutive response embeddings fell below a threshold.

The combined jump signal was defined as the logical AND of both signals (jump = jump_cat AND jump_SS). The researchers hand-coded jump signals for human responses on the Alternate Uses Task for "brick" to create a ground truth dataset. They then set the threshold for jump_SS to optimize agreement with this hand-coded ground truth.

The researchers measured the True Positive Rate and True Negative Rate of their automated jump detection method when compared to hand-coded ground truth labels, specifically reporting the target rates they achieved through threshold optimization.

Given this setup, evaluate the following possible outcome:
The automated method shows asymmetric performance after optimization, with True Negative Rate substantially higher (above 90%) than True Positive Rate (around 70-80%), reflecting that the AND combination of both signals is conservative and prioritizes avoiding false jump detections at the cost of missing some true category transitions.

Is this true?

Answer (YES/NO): NO